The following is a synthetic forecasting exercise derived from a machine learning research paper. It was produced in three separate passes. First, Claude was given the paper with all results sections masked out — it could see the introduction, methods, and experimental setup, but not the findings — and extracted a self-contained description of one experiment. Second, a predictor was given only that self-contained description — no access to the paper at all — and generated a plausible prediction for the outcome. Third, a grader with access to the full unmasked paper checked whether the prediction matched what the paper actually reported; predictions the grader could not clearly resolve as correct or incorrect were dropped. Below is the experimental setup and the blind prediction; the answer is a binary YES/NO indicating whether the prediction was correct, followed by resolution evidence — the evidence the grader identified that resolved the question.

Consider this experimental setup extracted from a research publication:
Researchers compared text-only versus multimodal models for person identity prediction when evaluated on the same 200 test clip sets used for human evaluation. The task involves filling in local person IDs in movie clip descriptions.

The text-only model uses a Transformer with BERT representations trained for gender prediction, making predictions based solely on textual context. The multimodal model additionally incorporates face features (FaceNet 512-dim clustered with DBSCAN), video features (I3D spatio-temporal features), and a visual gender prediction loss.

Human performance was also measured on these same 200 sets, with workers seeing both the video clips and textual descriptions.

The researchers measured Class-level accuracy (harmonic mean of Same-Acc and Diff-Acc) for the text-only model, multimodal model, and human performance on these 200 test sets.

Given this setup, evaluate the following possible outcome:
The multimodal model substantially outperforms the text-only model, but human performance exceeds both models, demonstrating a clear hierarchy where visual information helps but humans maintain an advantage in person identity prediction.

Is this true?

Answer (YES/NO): NO